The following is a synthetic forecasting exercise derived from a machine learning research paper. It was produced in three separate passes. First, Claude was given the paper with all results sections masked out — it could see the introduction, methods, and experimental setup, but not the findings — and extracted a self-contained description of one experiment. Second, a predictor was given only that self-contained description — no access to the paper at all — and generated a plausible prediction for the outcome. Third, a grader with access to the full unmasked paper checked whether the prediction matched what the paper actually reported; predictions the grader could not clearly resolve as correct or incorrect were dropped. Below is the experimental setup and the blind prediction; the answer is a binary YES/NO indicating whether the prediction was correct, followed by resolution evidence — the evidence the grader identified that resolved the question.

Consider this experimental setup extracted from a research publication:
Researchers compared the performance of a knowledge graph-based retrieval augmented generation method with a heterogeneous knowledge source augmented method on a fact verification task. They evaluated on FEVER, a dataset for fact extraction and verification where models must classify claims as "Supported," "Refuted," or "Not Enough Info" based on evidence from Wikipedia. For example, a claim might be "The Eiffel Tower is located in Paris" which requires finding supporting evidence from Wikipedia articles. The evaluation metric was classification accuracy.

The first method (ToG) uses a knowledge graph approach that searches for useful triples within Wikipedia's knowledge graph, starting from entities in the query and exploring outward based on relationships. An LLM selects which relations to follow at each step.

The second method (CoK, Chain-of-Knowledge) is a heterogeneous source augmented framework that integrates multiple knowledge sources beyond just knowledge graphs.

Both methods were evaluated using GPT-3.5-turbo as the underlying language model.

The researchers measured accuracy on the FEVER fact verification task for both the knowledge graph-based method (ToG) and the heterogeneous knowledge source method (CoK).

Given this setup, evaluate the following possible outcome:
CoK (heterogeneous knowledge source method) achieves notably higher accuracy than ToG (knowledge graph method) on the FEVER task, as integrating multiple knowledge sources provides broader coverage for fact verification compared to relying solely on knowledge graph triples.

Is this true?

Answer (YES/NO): YES